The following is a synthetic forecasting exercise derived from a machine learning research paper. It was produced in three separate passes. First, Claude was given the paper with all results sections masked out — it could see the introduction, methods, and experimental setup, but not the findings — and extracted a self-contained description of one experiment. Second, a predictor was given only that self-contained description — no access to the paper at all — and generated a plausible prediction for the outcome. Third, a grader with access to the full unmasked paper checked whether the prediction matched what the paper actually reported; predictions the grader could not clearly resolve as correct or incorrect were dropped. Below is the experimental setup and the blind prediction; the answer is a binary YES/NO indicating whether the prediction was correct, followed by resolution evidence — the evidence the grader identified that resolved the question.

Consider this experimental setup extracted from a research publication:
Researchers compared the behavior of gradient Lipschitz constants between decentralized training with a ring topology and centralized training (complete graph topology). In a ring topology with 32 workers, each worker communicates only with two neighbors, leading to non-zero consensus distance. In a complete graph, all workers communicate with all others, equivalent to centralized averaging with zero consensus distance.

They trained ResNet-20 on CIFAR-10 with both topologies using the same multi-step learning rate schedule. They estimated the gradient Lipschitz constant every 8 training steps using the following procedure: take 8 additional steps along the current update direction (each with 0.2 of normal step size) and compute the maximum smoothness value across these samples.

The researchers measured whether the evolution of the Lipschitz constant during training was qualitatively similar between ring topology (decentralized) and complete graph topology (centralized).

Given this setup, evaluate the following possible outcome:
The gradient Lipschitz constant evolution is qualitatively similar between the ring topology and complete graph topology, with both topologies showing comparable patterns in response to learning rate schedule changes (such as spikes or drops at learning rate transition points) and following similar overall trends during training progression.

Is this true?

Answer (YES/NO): YES